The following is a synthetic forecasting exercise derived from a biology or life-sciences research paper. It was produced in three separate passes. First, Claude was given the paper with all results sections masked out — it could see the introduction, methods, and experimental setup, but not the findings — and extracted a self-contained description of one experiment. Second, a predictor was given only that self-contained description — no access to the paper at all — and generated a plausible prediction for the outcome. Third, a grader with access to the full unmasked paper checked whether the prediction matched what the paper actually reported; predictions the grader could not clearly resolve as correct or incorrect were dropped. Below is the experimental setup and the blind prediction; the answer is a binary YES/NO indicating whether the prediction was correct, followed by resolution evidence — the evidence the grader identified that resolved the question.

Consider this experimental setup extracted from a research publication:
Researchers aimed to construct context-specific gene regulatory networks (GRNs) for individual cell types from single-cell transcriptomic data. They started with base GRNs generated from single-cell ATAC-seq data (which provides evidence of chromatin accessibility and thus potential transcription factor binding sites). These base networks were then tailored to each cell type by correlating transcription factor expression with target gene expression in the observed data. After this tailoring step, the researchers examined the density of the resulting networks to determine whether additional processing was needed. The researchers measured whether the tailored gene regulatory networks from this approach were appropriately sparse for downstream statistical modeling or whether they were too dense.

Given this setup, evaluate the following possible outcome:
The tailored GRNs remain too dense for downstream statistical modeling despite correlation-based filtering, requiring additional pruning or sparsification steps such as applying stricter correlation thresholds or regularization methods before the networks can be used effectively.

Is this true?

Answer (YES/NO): YES